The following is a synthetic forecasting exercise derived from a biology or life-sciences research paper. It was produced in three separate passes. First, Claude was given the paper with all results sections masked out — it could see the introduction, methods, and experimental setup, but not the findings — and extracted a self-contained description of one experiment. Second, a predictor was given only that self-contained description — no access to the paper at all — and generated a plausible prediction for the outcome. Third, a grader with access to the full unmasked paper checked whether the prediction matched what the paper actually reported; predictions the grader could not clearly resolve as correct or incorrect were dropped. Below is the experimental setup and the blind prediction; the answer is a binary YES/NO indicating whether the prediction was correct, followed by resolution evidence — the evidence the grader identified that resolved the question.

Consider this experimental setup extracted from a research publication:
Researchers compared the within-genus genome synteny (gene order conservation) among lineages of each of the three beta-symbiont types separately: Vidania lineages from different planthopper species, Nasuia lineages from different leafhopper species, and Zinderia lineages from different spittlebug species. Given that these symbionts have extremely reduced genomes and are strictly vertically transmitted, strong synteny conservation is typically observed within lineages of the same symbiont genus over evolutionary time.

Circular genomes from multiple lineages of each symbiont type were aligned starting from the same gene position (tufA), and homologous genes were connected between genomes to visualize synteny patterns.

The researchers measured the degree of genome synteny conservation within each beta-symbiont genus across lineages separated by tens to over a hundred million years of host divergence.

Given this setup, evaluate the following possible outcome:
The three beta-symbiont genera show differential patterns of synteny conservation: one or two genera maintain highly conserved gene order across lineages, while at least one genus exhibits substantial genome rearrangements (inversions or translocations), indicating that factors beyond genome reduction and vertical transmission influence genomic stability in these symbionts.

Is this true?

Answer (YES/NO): NO